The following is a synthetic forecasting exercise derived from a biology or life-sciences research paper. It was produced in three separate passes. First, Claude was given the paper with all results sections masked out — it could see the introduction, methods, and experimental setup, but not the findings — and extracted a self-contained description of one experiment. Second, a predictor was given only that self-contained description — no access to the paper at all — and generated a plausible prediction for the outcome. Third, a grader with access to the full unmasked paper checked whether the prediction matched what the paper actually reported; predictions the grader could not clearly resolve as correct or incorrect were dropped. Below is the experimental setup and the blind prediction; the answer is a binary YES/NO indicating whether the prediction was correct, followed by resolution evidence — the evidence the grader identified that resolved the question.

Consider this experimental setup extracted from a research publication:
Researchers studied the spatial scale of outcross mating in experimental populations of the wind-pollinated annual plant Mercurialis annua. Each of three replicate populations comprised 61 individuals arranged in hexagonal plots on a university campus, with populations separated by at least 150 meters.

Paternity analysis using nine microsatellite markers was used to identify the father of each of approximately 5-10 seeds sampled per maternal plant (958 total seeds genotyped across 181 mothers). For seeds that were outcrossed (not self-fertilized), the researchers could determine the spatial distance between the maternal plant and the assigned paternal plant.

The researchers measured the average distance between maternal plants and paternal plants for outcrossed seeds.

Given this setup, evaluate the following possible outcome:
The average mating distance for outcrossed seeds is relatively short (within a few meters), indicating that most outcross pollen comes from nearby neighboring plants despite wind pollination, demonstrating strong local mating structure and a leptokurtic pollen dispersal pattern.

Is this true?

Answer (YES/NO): YES